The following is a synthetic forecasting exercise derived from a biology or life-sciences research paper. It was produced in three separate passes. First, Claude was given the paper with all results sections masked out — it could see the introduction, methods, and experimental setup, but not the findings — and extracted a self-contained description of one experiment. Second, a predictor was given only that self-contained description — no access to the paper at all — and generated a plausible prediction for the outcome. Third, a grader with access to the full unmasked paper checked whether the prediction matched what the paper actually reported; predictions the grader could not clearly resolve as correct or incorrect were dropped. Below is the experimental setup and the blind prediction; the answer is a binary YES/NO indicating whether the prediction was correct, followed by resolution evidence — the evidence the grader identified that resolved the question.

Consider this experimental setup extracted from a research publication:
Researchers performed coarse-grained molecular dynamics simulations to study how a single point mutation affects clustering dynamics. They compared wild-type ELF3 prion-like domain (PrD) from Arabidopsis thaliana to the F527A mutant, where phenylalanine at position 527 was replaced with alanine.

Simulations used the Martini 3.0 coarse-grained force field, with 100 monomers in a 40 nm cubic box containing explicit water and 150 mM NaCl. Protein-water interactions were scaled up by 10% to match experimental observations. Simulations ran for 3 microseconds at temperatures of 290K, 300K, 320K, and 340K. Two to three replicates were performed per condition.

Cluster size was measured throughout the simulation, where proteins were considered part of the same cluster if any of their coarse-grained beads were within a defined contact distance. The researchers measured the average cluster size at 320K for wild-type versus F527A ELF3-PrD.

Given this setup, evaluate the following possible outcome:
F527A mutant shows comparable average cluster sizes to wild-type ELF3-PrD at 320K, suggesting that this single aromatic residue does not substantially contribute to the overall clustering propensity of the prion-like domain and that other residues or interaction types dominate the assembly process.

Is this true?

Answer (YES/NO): NO